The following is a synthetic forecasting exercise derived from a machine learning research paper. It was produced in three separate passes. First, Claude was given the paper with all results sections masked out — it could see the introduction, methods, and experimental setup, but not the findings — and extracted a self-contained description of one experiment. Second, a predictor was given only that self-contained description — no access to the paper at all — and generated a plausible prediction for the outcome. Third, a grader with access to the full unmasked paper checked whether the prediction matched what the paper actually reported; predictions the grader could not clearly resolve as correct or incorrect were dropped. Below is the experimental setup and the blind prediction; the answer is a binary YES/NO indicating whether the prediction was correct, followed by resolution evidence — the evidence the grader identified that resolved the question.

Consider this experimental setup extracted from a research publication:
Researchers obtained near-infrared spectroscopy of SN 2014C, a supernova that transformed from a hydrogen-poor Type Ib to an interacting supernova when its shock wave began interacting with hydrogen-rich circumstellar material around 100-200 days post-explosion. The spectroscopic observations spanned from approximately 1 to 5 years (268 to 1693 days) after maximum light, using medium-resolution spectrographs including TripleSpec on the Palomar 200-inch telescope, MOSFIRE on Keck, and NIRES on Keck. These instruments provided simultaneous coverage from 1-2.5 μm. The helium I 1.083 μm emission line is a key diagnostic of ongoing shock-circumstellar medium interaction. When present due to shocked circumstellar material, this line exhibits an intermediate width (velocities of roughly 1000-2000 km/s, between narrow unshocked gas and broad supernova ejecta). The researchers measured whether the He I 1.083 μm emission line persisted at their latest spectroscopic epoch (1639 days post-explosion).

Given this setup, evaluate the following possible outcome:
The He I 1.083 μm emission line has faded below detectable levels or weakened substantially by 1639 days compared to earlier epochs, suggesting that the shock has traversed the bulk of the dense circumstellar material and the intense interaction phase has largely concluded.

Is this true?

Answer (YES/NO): NO